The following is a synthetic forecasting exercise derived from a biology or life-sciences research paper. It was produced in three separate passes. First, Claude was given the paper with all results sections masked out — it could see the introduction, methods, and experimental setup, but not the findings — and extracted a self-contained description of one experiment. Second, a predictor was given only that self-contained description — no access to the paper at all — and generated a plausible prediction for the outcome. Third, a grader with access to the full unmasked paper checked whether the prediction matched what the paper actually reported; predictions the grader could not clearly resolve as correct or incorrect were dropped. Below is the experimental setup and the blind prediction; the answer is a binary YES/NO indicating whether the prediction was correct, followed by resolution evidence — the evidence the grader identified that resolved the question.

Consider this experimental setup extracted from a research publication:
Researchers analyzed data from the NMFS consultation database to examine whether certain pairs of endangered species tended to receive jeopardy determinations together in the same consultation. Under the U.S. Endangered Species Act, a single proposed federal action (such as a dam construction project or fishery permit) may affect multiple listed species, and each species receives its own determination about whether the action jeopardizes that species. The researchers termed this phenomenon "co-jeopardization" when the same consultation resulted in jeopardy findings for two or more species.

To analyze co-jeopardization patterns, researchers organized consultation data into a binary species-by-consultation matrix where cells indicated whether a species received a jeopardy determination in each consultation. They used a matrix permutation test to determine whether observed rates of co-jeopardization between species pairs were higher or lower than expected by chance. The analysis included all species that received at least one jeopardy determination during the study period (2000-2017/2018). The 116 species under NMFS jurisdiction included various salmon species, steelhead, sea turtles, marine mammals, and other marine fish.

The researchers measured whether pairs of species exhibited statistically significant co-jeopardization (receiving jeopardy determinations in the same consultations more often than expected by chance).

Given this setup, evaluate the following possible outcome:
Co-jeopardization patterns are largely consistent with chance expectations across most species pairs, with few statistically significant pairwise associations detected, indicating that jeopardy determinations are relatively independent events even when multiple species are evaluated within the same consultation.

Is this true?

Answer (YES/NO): NO